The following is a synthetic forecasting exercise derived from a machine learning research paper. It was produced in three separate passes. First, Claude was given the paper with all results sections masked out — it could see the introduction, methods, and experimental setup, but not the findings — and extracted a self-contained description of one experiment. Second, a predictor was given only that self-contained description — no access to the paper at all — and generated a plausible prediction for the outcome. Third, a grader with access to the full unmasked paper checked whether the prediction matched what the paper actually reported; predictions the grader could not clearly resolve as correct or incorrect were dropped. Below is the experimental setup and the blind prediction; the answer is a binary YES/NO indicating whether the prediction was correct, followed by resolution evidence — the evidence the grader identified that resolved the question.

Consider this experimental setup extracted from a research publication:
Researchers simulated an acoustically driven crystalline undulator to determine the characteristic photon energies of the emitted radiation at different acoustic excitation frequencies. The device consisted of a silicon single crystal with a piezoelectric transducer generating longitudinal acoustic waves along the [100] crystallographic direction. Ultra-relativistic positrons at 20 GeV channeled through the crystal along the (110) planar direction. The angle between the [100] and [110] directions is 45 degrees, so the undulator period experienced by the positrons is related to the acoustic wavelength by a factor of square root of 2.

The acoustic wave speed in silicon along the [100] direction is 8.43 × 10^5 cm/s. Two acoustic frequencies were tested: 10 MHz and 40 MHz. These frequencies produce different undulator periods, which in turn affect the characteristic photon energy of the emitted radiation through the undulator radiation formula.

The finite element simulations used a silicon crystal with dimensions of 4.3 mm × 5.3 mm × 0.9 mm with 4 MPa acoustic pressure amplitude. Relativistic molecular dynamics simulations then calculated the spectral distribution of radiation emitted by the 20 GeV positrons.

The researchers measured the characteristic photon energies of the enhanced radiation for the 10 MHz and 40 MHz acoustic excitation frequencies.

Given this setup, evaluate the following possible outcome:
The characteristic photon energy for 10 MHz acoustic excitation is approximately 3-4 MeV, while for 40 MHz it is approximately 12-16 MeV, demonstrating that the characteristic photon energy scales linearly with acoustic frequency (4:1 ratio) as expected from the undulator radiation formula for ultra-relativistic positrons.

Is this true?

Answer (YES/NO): NO